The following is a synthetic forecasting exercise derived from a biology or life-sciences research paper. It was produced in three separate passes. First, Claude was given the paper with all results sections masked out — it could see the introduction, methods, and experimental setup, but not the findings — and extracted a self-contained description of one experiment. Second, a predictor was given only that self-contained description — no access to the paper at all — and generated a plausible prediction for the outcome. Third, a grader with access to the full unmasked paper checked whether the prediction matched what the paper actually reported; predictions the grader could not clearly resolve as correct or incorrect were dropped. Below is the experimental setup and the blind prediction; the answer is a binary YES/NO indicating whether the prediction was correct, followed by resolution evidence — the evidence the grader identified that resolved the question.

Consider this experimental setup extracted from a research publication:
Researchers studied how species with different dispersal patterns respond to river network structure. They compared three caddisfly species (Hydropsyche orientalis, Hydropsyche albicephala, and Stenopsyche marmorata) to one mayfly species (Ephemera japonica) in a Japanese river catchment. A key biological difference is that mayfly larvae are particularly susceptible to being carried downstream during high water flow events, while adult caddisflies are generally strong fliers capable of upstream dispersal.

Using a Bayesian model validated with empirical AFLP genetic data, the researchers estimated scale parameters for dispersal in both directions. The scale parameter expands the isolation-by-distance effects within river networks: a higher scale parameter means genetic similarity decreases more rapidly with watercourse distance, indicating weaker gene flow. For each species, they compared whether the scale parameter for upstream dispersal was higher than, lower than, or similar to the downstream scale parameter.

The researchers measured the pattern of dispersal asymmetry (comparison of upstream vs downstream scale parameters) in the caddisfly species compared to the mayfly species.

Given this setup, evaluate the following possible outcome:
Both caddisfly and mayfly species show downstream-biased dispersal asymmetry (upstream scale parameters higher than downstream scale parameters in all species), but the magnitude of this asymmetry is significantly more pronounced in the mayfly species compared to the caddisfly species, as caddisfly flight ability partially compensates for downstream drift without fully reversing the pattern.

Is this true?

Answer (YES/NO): NO